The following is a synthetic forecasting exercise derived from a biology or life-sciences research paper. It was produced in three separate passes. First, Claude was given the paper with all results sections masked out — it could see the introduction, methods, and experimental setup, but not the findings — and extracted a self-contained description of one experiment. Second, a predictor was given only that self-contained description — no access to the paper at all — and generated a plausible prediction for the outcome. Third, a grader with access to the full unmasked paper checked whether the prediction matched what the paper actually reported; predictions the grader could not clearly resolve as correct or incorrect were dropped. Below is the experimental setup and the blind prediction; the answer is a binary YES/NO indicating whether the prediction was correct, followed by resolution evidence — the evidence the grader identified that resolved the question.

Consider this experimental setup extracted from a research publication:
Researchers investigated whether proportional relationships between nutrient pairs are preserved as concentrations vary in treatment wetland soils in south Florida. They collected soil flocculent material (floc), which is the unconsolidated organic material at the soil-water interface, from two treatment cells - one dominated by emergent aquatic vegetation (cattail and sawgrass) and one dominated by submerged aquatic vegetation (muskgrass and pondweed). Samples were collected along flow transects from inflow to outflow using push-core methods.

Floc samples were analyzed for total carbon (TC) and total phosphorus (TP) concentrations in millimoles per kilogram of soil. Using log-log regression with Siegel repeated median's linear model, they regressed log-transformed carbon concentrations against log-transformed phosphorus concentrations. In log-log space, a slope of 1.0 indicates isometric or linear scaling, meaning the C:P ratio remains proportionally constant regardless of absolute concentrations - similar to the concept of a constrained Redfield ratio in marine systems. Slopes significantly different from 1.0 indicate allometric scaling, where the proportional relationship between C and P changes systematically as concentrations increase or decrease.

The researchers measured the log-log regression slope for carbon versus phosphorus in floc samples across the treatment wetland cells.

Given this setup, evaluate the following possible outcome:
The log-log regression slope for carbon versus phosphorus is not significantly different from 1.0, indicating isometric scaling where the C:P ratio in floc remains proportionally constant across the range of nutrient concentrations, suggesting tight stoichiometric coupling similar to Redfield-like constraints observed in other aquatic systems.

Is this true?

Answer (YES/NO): NO